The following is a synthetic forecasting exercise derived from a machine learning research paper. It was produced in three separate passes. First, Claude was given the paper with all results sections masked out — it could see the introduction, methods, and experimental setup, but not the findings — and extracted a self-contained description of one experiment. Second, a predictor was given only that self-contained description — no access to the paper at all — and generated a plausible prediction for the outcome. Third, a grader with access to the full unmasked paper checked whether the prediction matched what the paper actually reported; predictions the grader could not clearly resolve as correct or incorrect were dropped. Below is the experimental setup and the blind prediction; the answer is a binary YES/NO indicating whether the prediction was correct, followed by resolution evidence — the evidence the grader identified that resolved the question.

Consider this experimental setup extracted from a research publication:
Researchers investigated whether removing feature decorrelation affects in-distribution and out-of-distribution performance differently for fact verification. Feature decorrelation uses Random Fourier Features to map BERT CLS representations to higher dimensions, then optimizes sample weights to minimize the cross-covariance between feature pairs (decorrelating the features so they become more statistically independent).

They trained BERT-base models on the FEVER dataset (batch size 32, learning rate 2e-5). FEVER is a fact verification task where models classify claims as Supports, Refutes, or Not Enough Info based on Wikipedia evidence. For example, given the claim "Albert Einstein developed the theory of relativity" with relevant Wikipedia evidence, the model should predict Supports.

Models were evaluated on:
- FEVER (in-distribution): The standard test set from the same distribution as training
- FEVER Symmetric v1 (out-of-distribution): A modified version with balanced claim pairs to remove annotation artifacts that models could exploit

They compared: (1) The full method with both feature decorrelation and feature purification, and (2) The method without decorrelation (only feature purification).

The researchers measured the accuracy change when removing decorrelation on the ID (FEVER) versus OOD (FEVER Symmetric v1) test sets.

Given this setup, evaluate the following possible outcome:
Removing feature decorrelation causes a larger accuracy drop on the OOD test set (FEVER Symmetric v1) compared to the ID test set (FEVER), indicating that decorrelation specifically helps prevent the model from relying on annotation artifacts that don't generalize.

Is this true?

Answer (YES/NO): NO